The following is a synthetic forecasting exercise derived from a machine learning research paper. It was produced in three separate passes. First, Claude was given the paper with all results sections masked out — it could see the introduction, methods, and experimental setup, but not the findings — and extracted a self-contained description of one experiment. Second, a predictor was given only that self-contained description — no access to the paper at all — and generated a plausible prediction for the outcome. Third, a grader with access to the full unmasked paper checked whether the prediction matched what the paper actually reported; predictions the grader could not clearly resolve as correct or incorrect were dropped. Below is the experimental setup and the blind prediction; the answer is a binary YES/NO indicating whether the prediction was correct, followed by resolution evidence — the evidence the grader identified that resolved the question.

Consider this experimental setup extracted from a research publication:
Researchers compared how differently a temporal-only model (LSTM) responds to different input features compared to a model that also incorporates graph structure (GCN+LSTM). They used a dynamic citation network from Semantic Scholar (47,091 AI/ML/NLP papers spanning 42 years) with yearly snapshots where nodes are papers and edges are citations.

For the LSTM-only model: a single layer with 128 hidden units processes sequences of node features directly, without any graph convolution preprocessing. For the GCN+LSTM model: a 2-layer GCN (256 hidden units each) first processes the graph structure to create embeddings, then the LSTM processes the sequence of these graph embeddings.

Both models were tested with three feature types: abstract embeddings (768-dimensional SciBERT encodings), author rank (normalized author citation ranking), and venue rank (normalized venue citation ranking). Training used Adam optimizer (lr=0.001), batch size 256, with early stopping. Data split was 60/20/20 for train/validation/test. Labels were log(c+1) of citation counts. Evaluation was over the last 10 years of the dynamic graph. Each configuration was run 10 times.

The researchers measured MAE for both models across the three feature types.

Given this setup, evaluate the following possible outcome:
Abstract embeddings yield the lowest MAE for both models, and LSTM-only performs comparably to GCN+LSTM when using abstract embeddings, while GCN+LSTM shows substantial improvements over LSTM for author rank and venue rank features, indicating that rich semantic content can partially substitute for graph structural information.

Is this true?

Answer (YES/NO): NO